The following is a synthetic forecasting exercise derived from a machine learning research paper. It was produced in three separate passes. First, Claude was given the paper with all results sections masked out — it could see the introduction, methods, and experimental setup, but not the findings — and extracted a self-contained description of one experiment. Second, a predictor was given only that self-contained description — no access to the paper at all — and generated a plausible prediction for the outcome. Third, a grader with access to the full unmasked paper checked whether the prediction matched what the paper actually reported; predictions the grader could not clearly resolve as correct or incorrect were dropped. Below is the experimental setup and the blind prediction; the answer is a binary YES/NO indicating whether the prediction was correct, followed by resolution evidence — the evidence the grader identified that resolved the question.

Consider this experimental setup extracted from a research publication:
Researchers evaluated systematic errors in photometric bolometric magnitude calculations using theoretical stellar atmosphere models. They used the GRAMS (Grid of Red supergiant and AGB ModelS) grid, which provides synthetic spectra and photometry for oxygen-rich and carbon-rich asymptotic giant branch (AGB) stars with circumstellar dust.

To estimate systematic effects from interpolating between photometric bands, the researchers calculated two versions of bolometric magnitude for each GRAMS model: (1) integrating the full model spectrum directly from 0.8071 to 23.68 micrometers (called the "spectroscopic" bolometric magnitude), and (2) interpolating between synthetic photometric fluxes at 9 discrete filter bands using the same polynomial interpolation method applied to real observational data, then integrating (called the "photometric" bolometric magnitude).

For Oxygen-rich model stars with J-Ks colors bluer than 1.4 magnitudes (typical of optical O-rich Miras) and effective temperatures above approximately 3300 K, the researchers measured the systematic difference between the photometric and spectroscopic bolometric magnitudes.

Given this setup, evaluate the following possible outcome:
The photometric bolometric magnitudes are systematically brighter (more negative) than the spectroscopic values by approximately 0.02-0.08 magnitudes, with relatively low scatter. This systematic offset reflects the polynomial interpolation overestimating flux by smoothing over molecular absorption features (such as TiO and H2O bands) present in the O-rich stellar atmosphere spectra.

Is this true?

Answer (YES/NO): YES